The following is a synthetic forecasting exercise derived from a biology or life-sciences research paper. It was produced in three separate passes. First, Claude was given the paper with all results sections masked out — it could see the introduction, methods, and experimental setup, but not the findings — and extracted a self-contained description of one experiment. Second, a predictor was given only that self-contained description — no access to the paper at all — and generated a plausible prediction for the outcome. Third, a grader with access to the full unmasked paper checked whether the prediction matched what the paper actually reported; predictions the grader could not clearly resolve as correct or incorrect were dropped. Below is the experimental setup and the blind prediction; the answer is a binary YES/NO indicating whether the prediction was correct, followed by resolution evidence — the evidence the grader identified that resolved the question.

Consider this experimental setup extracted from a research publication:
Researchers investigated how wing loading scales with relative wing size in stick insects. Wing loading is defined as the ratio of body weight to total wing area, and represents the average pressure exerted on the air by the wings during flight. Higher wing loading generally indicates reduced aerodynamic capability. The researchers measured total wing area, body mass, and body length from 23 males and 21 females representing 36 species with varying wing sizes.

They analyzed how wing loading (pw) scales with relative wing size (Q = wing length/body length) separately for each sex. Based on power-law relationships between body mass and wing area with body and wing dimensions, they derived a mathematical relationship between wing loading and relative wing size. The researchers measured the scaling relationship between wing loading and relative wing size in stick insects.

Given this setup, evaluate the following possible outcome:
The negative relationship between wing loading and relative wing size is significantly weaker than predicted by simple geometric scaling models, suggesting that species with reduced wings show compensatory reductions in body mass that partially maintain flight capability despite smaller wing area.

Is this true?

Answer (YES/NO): NO